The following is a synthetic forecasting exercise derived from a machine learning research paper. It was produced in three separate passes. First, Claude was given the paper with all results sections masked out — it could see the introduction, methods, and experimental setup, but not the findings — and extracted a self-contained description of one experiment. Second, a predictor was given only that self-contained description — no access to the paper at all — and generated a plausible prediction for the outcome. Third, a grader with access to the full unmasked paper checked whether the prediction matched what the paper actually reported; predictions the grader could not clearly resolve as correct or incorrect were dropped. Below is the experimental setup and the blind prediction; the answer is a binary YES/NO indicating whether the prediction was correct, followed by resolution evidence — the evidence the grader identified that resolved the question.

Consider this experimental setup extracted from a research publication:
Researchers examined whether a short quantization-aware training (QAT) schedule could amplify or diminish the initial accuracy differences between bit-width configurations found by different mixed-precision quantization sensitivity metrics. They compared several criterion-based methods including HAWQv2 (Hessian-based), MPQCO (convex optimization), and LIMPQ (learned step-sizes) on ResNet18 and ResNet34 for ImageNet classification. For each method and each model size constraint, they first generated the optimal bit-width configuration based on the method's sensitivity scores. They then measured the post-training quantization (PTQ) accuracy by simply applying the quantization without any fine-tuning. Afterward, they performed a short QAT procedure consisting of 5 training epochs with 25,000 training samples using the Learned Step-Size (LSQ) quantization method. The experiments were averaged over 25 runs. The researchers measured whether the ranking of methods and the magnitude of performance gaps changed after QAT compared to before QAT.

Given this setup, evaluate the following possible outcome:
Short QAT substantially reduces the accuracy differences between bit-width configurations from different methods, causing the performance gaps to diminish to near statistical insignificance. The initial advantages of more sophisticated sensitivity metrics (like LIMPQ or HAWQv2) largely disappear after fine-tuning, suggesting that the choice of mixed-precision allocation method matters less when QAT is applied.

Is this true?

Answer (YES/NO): NO